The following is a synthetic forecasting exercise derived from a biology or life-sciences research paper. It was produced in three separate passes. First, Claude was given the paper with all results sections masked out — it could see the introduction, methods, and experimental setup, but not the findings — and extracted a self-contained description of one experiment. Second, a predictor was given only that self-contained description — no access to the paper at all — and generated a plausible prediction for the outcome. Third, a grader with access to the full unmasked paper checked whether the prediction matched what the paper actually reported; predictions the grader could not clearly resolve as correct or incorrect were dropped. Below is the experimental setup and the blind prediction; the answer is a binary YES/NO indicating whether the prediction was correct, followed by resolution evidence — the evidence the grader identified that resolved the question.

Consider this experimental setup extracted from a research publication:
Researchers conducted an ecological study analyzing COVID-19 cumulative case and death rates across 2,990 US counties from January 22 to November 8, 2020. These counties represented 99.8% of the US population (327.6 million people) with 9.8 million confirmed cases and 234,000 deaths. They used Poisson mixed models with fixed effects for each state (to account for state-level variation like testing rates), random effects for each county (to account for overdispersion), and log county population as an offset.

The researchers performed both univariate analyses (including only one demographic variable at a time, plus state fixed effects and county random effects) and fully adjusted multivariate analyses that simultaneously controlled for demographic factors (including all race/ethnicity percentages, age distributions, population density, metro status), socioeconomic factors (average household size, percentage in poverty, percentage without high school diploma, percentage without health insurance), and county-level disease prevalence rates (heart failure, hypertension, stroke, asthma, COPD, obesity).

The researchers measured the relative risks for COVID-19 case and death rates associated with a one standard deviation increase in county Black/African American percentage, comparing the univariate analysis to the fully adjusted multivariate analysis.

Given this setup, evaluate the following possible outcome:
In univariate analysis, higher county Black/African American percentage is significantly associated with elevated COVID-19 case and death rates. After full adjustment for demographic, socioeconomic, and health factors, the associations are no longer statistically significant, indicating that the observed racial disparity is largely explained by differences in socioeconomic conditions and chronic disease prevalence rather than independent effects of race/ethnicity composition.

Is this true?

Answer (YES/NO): NO